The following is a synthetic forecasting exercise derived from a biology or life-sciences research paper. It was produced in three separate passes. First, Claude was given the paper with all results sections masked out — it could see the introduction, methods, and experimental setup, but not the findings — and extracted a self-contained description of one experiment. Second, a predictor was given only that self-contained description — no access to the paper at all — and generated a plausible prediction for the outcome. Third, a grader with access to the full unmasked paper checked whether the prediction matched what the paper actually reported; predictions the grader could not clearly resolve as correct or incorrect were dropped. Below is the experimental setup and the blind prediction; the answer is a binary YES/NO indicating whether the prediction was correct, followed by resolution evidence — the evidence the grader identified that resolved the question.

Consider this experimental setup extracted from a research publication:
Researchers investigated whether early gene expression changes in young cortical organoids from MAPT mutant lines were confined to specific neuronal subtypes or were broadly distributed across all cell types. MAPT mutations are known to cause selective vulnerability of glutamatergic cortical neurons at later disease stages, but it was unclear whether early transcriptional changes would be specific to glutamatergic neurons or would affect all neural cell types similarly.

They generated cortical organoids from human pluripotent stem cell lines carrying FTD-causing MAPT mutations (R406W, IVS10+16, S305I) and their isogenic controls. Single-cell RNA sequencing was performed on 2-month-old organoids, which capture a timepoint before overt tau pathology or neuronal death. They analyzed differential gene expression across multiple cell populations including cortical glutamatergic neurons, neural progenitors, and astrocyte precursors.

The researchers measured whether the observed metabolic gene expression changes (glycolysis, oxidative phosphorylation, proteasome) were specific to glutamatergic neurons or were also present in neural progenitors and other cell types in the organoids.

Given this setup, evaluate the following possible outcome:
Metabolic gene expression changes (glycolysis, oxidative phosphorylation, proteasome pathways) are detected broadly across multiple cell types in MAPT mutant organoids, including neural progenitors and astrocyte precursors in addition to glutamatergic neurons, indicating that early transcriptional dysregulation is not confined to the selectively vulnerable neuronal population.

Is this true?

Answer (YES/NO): NO